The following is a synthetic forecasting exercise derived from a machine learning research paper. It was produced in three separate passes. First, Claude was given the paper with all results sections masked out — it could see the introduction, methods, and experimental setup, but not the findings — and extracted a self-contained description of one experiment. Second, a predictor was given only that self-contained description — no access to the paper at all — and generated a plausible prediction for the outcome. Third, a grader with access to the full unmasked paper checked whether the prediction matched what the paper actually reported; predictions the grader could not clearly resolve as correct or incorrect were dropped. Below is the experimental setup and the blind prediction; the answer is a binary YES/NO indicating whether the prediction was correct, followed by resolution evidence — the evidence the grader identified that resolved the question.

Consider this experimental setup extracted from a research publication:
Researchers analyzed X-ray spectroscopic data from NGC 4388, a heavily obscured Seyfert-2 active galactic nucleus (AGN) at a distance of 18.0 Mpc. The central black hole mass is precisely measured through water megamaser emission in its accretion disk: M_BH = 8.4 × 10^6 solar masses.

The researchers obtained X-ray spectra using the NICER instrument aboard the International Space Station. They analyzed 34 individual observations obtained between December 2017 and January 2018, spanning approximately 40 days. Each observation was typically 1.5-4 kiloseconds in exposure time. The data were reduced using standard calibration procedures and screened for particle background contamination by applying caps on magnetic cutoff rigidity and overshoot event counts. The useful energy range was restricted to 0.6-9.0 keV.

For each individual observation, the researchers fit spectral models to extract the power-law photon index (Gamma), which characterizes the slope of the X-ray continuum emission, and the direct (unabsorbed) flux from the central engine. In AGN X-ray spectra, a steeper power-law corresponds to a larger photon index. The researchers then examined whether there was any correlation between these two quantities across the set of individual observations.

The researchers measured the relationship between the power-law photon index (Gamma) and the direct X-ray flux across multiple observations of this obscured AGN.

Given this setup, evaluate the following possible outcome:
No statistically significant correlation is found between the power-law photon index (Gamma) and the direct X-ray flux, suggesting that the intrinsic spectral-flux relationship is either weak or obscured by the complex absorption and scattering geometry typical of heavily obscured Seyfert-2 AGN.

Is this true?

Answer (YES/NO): NO